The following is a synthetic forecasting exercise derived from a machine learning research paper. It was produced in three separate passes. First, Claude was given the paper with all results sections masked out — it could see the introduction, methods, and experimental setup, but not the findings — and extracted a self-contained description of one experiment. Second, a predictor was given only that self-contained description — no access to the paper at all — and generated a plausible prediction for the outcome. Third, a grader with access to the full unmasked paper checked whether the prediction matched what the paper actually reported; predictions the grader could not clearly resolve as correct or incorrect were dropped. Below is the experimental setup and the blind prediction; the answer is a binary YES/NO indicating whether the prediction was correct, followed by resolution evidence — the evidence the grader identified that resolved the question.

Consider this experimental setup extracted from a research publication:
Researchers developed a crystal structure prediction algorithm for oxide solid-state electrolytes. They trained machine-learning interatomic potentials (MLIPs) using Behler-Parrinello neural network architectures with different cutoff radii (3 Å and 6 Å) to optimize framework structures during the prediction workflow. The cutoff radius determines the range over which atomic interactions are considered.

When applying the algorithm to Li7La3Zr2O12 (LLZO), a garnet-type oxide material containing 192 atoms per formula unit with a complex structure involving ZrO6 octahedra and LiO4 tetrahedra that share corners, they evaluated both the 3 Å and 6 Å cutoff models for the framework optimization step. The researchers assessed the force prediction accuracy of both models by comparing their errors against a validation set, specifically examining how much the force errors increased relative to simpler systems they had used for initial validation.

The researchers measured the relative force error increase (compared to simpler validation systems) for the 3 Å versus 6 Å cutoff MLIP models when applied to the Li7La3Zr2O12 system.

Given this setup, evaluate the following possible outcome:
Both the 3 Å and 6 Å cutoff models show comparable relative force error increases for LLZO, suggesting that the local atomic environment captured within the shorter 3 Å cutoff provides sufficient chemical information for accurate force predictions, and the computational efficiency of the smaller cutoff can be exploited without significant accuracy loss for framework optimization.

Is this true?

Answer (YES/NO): NO